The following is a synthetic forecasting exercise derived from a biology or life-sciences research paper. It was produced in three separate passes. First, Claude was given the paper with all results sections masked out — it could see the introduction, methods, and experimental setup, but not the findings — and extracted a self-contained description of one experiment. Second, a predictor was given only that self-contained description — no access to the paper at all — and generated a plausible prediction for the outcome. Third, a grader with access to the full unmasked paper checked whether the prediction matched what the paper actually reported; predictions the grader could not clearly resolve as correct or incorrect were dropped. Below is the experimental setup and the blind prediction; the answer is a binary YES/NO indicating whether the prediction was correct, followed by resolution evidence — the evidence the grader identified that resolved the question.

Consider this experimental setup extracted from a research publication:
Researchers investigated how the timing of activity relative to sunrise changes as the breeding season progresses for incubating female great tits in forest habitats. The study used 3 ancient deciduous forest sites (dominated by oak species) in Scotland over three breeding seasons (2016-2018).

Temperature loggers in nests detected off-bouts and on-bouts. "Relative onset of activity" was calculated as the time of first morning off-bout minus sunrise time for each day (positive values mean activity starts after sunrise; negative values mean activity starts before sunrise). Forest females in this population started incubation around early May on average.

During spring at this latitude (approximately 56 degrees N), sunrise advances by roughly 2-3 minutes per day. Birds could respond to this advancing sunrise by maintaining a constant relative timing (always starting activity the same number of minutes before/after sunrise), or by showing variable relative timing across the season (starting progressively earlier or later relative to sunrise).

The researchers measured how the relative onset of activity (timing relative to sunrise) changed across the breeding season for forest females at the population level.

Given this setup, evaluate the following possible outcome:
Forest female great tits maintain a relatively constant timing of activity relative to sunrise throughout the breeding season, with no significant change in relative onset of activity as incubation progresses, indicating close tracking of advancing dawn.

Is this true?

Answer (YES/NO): NO